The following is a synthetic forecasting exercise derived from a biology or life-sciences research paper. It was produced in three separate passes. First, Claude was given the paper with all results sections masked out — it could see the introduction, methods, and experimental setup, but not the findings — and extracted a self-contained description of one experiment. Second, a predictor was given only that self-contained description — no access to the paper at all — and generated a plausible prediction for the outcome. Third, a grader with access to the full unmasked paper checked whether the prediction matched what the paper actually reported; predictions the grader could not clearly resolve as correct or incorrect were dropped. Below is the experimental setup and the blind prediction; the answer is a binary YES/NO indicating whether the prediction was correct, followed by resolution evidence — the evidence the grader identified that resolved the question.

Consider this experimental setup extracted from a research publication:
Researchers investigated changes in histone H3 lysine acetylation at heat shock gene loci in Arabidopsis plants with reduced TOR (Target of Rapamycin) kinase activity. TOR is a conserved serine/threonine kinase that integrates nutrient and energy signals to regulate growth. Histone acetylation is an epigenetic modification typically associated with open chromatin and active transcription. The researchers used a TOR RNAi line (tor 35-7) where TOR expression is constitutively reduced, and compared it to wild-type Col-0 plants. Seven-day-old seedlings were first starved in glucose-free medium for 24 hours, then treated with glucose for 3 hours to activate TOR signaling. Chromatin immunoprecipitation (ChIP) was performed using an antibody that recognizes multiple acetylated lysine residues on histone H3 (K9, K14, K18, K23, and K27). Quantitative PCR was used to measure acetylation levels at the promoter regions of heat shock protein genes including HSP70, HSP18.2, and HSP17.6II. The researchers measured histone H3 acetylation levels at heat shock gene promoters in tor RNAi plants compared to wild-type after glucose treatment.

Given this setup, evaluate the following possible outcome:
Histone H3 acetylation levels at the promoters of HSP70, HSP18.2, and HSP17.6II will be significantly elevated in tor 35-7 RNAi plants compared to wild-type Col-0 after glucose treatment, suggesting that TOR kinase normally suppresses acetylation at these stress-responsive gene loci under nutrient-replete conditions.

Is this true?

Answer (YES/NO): NO